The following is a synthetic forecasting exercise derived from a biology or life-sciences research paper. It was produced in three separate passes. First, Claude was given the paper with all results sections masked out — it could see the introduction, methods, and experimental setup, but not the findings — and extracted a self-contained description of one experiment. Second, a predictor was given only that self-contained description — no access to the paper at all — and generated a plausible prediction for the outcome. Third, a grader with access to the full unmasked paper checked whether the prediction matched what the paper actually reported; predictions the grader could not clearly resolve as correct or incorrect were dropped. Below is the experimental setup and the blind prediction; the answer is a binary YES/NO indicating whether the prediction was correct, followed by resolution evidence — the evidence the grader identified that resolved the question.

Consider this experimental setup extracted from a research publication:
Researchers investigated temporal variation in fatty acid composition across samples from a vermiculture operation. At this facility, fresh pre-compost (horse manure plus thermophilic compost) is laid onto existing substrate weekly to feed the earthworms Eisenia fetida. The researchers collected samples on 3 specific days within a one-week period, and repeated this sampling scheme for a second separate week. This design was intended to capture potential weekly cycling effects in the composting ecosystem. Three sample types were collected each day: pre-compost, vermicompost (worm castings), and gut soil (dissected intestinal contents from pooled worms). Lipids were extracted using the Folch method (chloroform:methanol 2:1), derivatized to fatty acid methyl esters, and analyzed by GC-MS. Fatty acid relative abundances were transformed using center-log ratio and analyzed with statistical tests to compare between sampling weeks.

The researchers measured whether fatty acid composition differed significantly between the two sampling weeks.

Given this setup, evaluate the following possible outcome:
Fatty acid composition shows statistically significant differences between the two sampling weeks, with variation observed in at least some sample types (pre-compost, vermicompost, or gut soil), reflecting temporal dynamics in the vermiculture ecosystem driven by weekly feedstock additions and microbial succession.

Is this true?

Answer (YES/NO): NO